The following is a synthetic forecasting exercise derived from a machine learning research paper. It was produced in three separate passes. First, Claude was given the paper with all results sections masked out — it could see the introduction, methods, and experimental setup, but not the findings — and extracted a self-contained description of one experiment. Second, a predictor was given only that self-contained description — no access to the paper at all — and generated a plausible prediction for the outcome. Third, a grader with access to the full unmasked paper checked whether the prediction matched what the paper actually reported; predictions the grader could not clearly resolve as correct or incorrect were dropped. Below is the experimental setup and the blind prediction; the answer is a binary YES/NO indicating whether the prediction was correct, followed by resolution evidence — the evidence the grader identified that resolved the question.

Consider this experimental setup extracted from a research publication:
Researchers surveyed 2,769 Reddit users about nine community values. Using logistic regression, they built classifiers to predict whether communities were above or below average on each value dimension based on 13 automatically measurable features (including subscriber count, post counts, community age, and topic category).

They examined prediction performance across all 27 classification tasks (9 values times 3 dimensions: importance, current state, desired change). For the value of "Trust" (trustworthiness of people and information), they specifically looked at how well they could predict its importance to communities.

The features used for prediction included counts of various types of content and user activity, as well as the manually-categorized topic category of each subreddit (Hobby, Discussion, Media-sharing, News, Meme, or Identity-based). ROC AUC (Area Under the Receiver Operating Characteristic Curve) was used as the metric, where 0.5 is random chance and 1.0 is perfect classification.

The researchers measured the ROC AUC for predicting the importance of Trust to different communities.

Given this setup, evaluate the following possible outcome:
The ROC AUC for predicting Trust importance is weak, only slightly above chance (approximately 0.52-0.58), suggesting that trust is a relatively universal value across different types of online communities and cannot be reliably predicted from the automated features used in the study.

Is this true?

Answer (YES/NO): NO